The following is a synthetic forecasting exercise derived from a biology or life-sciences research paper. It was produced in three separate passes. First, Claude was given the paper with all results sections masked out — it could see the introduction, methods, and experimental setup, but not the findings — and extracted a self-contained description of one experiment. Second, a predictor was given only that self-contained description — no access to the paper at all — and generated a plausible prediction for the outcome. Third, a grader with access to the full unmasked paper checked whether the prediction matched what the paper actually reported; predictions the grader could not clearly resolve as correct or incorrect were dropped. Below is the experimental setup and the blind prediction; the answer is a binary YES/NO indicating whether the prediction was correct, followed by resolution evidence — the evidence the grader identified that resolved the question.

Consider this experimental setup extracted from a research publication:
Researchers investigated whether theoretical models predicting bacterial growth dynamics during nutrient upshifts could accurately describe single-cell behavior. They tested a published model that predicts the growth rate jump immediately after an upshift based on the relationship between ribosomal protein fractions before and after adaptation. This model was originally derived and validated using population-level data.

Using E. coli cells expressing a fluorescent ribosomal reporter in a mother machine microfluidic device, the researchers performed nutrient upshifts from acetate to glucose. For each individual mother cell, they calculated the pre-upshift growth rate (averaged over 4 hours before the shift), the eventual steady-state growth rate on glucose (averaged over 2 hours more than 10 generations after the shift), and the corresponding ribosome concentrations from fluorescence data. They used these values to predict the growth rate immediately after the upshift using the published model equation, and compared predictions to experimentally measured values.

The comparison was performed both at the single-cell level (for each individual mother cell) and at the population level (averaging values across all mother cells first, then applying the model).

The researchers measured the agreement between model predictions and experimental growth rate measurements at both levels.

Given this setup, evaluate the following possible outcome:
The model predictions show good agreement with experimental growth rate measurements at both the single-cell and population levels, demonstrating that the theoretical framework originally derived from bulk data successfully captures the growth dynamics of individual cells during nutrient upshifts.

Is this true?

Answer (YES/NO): NO